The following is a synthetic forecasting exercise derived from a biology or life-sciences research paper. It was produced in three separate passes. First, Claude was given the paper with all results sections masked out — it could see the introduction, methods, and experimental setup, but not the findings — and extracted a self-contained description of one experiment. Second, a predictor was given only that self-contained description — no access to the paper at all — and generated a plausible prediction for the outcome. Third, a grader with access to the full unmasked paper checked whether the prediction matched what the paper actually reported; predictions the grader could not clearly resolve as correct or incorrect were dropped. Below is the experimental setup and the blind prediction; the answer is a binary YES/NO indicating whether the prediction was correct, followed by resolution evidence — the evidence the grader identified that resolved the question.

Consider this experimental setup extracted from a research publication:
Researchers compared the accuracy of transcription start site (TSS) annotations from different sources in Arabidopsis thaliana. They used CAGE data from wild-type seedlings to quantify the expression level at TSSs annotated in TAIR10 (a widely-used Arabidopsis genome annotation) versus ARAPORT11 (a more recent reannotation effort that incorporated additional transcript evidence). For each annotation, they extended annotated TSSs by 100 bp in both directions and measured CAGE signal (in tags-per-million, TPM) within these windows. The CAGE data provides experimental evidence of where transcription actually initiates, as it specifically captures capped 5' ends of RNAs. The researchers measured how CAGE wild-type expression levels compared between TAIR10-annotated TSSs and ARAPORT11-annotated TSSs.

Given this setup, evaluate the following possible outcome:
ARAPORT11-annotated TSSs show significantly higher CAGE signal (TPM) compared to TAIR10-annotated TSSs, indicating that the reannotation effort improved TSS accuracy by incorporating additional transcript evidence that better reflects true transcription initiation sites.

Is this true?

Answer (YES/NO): NO